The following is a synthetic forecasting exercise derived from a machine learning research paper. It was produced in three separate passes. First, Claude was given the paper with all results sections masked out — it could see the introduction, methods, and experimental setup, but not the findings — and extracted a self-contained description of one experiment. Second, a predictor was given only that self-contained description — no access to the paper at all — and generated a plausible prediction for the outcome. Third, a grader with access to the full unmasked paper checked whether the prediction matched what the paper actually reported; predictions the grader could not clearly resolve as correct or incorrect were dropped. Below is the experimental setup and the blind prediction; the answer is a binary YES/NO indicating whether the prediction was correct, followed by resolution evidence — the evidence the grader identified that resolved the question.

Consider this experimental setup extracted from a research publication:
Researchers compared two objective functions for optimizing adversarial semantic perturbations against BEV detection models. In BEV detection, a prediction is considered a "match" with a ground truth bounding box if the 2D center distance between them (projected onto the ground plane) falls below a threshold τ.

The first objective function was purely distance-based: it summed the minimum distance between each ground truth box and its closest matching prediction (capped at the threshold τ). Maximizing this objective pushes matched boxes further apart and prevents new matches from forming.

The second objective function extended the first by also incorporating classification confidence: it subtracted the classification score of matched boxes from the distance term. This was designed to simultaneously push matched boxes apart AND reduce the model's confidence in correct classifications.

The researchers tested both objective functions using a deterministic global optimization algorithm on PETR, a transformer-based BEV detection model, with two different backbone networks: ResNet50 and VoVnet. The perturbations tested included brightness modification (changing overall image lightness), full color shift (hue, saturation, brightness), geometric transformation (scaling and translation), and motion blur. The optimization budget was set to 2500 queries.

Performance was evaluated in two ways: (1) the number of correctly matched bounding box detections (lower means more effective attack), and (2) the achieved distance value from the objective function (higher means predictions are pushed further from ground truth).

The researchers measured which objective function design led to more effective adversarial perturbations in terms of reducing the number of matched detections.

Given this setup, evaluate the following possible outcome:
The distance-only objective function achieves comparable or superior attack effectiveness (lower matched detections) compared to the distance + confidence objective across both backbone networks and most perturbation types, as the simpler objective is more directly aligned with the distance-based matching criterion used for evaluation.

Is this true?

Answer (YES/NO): YES